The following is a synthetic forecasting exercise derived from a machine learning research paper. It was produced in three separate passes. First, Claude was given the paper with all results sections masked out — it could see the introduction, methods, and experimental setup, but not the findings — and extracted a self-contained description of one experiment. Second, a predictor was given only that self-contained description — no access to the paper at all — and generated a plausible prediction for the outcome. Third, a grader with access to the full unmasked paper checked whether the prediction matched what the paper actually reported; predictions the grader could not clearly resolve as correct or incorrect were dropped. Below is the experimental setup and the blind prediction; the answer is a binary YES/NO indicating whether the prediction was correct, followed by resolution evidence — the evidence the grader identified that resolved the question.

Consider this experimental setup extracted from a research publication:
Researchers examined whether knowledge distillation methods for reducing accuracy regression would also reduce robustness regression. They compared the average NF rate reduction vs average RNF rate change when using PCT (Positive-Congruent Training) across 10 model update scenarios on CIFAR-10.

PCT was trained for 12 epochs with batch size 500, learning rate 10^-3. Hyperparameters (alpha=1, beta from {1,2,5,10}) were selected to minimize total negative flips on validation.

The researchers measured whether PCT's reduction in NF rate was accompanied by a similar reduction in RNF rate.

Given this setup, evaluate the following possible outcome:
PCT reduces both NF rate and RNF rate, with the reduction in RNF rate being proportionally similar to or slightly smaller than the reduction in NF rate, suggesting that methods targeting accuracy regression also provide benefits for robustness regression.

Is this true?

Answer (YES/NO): NO